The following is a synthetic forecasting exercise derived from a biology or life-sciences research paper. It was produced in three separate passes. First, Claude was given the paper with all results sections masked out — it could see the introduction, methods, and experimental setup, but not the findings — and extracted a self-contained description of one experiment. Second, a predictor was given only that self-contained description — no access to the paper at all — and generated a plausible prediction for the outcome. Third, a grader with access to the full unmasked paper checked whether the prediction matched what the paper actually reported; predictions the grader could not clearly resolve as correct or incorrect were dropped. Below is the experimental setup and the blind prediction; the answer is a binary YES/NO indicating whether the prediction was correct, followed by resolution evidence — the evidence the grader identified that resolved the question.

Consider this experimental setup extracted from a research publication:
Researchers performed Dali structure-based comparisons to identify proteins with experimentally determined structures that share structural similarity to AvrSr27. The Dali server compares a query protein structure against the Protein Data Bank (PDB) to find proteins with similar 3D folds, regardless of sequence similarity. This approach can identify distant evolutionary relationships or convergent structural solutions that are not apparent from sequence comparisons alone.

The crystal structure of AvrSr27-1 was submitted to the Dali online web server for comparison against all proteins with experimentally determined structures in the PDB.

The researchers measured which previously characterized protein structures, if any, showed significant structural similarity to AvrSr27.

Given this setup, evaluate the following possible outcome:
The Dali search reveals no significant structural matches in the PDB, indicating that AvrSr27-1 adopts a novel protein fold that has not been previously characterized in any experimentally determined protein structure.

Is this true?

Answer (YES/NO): NO